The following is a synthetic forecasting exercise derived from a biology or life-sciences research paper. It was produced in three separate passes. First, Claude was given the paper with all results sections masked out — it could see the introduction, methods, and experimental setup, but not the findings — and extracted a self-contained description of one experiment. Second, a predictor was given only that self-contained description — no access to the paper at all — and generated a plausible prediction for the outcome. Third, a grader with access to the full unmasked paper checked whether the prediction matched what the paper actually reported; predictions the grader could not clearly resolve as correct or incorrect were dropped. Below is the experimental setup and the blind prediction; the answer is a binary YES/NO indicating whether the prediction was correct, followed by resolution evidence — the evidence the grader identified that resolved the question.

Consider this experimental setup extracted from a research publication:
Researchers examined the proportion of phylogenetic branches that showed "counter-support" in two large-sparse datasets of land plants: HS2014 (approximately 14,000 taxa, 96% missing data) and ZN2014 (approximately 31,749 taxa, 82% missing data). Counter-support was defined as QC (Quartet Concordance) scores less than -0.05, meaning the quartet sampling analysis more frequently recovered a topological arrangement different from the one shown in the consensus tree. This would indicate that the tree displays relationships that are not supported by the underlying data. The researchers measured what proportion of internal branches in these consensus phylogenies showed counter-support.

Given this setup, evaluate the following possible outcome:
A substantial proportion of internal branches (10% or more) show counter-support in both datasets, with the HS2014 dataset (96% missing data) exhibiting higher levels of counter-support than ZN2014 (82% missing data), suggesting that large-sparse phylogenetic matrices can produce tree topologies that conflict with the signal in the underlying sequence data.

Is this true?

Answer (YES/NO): YES